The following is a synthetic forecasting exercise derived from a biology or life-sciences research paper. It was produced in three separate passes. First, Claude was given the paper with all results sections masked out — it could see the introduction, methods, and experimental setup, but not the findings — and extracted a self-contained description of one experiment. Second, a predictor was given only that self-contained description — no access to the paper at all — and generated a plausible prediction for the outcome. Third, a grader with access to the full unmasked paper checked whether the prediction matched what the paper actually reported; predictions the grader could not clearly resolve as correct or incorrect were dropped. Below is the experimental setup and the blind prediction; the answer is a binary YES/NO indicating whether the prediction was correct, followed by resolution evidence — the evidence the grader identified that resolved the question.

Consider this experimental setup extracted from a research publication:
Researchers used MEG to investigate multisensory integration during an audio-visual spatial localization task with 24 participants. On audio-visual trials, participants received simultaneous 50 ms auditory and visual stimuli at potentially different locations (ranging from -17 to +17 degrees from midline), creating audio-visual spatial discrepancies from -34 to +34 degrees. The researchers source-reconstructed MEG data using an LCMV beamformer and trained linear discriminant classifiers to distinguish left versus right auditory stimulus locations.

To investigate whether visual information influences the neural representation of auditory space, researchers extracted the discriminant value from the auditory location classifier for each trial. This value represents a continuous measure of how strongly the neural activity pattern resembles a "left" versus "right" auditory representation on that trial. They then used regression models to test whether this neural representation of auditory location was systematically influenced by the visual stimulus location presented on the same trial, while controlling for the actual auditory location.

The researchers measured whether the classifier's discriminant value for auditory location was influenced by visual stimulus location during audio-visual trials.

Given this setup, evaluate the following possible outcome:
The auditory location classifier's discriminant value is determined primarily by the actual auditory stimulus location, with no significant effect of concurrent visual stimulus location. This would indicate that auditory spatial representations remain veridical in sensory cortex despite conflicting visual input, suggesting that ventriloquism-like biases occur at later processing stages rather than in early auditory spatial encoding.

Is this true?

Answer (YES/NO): NO